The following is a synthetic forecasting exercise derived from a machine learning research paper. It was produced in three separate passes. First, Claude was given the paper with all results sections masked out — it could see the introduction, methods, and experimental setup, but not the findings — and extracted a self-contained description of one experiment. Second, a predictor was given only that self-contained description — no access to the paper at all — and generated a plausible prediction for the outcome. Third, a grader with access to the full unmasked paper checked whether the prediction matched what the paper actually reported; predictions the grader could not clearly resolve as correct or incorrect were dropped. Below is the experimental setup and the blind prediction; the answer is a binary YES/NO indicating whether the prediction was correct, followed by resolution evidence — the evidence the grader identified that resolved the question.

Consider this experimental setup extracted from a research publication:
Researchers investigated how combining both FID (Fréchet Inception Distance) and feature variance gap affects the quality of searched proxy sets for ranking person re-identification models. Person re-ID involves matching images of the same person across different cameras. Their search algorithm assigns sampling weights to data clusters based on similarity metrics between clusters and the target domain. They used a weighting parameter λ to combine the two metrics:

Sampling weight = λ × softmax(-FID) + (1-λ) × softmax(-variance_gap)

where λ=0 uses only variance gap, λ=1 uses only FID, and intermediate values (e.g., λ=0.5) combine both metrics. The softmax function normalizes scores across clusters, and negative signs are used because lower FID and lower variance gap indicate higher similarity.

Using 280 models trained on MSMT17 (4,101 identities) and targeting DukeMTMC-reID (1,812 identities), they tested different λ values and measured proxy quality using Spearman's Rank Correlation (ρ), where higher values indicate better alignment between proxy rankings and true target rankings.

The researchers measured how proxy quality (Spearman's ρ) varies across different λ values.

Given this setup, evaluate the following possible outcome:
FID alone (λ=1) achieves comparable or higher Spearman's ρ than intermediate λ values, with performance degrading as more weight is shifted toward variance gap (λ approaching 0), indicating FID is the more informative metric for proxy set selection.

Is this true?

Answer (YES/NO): NO